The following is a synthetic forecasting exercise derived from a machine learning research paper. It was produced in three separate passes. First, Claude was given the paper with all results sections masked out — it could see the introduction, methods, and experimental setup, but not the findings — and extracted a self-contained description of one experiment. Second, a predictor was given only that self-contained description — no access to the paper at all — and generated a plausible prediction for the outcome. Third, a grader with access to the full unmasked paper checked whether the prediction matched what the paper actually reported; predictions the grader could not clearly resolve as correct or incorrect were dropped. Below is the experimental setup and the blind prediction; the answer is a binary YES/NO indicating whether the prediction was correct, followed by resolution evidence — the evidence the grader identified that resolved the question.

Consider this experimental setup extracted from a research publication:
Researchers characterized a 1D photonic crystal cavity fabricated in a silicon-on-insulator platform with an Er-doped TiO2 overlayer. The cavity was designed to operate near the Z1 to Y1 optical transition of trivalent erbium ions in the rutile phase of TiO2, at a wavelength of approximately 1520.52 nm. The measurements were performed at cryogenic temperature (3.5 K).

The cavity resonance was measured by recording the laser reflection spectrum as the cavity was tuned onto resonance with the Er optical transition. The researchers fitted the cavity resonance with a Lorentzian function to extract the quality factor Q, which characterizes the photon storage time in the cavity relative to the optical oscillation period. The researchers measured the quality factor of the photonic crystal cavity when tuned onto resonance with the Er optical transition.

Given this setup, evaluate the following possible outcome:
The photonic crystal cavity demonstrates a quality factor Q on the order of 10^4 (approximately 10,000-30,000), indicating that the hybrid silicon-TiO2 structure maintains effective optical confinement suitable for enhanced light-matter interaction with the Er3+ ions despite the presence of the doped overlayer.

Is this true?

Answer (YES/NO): NO